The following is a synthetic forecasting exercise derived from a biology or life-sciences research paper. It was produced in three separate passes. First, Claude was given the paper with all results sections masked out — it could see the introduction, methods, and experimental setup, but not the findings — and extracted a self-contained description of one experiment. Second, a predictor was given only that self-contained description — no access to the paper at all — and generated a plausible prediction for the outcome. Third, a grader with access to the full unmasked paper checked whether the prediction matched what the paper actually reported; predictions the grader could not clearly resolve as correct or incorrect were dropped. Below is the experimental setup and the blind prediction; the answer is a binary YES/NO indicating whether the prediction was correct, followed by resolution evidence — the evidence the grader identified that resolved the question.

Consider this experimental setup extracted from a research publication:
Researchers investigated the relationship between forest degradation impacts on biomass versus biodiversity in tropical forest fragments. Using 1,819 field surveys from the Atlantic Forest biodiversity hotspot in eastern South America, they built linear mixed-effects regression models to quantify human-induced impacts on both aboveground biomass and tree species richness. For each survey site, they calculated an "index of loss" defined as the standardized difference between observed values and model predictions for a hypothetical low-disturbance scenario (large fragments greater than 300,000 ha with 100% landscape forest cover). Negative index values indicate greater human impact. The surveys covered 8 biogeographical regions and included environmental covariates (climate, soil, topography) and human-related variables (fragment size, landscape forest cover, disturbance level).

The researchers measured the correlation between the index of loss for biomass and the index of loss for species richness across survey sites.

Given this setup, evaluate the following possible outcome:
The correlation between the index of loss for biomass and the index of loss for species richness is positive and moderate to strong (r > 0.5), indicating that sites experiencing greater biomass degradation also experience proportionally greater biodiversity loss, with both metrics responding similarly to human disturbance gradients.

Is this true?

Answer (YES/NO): NO